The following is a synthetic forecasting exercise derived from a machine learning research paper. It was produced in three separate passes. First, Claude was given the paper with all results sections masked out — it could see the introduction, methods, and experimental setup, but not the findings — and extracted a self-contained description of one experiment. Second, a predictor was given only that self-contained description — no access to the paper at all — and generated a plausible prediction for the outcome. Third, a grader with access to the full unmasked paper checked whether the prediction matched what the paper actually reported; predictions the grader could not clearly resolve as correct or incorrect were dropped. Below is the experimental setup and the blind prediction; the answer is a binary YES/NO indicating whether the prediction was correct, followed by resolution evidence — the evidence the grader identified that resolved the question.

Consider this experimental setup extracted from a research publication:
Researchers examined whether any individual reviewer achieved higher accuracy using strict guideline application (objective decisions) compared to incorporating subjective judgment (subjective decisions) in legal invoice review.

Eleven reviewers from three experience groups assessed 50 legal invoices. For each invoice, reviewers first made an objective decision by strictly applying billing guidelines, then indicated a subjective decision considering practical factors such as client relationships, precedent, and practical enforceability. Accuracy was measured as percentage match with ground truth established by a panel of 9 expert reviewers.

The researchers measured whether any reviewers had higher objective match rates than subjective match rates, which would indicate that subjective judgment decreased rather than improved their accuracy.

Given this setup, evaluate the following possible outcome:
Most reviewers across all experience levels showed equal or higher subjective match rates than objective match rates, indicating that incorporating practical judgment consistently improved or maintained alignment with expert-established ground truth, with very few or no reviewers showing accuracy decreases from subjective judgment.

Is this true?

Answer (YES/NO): NO